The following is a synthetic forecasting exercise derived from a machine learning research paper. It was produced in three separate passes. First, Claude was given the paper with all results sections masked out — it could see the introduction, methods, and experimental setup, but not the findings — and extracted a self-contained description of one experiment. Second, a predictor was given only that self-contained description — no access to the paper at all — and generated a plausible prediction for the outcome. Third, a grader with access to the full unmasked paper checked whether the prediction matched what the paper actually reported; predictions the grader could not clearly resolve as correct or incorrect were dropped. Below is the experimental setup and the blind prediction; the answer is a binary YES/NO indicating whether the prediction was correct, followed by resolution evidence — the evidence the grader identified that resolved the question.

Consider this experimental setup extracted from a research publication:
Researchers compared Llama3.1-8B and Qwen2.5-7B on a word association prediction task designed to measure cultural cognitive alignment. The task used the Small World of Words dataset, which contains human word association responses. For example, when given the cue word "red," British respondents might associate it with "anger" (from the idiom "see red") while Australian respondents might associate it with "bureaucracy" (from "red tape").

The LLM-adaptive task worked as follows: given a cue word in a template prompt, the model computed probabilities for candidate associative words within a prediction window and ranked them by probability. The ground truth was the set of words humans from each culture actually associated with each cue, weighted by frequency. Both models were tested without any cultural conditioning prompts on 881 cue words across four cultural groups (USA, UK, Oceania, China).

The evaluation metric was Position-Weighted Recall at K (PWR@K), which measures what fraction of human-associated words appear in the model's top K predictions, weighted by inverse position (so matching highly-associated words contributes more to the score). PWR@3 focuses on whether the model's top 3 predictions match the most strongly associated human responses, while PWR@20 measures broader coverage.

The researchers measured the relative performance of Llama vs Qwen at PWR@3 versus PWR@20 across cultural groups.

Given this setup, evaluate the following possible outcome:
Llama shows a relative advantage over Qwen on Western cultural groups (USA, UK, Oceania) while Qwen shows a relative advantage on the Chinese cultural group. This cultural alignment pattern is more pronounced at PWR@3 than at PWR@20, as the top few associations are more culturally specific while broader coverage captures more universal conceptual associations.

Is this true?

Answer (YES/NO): NO